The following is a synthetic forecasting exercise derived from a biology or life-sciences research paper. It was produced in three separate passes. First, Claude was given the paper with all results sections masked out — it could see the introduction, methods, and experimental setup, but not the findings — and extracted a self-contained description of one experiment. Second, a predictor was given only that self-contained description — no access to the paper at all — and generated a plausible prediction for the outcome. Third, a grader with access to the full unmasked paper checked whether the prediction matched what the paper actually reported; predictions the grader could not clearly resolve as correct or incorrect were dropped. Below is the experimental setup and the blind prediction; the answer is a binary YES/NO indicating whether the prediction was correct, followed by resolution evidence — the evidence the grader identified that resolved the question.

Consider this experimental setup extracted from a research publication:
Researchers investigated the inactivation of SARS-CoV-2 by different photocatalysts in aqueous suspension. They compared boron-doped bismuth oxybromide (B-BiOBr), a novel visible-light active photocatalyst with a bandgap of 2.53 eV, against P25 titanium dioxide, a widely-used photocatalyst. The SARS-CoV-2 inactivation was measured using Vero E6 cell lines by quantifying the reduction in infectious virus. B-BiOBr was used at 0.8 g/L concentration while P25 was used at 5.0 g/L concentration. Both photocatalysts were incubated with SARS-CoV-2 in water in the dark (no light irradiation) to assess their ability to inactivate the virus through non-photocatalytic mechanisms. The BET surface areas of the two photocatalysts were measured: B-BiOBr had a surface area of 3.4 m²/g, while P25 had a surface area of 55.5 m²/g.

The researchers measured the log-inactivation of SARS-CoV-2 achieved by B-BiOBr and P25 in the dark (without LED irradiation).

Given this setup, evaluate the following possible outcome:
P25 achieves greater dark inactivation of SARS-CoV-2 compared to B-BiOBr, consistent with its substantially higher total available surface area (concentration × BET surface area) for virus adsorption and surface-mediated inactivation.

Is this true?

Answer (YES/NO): NO